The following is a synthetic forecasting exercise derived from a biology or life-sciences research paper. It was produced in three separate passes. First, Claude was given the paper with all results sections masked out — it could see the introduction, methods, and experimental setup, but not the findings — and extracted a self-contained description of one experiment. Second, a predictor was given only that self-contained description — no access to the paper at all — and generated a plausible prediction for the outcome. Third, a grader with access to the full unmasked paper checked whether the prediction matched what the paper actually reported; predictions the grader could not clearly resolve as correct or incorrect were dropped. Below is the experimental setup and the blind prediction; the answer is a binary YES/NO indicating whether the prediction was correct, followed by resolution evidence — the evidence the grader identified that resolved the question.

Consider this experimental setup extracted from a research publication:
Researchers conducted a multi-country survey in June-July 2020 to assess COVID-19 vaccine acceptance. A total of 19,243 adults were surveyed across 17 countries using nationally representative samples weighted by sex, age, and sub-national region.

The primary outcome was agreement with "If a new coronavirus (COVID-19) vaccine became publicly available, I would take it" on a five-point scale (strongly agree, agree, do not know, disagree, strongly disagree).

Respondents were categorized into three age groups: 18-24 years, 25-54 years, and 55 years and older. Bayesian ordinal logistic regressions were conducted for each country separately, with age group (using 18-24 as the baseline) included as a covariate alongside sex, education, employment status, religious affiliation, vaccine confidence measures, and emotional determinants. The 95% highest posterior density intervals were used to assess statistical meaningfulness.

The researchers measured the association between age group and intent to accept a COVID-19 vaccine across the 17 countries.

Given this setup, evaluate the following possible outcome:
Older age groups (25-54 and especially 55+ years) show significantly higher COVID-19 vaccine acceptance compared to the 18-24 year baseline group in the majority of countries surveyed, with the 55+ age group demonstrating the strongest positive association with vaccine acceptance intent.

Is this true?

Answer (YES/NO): NO